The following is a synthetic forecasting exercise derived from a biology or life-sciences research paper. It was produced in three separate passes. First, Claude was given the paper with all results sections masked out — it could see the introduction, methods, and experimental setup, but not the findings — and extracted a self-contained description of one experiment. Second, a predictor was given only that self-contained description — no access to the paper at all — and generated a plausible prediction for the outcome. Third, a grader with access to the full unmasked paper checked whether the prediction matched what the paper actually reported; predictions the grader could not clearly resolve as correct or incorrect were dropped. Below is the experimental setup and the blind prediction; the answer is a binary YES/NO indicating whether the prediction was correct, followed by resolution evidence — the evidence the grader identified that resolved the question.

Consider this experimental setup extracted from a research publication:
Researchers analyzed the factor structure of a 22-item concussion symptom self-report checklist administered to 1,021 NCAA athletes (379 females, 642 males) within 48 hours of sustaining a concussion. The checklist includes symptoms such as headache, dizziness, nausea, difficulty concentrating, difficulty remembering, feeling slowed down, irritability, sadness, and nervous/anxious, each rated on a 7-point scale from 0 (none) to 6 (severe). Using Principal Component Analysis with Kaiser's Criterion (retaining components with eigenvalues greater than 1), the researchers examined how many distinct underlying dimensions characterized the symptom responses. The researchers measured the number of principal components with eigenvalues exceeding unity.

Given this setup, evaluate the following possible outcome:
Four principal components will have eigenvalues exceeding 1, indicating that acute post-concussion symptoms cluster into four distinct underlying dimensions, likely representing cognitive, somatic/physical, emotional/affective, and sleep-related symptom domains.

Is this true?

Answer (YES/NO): NO